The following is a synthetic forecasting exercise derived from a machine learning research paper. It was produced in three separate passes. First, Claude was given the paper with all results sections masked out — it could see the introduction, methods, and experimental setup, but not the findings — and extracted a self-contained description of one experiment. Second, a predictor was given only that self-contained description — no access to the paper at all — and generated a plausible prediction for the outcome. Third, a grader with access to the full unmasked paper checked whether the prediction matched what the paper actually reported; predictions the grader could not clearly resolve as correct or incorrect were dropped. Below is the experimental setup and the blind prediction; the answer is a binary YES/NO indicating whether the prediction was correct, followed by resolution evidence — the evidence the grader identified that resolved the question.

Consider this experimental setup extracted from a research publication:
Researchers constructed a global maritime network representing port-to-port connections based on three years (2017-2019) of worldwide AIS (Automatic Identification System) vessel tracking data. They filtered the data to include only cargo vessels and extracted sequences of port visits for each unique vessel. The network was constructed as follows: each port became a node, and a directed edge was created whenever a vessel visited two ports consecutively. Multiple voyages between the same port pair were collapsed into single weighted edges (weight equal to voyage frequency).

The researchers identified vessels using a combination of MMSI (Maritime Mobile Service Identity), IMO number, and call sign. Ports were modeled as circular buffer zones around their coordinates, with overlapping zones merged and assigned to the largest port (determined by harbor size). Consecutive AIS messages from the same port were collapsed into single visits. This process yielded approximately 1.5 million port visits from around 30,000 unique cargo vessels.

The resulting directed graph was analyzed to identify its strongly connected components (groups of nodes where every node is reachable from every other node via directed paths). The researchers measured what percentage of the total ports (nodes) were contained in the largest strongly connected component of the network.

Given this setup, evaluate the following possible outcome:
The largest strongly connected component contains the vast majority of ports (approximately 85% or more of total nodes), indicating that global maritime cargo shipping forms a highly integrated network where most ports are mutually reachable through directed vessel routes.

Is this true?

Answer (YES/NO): YES